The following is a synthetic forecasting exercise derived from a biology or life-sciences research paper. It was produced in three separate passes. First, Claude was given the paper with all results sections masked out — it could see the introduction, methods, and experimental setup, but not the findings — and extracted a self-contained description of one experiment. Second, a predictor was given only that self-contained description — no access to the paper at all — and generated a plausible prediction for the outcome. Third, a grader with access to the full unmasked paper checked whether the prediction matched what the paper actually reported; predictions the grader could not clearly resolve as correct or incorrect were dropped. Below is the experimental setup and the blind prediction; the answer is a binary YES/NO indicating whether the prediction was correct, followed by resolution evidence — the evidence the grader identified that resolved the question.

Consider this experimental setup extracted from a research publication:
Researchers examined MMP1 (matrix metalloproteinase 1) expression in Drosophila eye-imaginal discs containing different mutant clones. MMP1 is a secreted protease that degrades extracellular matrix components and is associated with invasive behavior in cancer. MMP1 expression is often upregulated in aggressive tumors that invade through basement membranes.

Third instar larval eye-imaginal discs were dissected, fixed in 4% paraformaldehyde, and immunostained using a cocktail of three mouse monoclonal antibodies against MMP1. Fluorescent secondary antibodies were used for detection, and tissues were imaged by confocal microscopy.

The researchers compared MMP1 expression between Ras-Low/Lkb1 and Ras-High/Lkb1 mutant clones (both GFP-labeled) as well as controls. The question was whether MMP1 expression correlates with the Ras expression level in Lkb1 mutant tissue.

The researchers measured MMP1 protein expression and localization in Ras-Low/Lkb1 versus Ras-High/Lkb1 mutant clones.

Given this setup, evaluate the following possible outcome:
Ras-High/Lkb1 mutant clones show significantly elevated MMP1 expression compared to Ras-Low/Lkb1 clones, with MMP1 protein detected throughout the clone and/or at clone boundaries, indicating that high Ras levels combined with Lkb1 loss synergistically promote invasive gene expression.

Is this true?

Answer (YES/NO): YES